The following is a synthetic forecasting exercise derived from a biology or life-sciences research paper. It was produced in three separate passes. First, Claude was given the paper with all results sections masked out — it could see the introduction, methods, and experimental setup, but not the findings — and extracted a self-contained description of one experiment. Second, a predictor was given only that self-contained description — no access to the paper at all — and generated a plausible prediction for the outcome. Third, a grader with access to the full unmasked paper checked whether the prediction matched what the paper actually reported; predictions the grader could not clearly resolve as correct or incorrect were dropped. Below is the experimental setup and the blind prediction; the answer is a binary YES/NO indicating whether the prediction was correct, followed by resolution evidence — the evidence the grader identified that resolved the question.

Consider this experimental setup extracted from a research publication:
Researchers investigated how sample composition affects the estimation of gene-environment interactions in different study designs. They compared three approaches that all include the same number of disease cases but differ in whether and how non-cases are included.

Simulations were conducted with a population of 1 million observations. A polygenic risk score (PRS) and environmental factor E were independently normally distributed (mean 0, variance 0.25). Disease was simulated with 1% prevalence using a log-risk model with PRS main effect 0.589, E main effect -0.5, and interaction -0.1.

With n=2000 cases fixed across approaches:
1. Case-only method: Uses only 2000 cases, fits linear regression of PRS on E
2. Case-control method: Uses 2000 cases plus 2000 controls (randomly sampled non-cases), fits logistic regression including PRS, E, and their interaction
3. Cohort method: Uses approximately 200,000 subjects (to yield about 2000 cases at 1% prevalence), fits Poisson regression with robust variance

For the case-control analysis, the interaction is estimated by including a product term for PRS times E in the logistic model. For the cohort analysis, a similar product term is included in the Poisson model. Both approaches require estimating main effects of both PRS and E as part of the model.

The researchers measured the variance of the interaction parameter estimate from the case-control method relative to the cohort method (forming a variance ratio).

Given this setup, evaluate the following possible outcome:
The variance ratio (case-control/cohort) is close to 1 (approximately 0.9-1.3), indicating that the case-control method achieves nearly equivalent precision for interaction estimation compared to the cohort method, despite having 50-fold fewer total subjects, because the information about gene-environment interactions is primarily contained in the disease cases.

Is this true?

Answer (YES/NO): NO